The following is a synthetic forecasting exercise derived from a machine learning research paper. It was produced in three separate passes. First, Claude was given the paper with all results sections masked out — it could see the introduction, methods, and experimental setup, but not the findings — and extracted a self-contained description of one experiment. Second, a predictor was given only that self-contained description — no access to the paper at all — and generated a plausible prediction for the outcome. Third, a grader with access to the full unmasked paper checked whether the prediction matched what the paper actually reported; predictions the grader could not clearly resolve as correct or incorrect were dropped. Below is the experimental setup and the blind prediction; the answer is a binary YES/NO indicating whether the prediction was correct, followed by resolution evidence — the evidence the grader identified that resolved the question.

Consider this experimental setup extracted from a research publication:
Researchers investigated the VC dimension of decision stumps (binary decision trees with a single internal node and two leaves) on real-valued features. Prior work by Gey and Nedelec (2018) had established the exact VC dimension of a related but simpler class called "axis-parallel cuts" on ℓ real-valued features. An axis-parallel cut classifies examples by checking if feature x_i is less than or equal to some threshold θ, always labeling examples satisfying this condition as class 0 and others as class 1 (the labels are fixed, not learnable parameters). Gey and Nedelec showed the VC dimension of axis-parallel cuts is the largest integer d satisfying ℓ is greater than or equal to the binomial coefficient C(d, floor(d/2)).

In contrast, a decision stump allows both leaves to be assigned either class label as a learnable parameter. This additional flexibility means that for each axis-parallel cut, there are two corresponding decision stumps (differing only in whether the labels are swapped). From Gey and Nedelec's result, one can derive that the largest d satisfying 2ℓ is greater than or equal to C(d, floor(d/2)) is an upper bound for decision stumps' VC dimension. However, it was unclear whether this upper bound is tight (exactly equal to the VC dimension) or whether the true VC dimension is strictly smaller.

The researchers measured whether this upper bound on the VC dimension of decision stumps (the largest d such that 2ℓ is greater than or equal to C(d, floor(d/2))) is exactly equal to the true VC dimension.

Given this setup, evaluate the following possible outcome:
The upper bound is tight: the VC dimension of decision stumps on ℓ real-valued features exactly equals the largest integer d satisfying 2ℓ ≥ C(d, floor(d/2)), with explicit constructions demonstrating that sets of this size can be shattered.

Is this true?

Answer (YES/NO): YES